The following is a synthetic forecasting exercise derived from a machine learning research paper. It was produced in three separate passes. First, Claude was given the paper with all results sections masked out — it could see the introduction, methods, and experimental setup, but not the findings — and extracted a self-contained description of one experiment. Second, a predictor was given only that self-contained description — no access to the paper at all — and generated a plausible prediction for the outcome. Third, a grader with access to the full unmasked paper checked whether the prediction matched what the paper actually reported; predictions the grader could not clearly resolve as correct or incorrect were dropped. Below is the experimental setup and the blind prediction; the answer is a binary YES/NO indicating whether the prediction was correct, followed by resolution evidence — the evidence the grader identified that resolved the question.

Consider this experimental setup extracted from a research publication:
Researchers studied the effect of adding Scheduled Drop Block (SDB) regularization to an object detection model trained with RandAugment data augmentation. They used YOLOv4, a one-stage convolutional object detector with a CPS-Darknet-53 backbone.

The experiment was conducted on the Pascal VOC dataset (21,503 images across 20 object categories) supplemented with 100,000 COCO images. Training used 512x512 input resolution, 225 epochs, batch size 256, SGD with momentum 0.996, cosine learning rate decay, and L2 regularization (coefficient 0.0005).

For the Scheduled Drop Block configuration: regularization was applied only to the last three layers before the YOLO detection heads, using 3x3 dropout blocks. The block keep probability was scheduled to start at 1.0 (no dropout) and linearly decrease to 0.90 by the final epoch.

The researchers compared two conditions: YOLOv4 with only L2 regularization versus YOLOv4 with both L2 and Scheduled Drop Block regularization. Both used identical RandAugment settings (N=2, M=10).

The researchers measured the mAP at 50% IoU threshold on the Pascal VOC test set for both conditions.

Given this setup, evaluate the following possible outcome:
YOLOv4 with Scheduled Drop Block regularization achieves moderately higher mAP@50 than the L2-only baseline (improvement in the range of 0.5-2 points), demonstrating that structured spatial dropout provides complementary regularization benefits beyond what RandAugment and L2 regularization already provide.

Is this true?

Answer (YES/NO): NO